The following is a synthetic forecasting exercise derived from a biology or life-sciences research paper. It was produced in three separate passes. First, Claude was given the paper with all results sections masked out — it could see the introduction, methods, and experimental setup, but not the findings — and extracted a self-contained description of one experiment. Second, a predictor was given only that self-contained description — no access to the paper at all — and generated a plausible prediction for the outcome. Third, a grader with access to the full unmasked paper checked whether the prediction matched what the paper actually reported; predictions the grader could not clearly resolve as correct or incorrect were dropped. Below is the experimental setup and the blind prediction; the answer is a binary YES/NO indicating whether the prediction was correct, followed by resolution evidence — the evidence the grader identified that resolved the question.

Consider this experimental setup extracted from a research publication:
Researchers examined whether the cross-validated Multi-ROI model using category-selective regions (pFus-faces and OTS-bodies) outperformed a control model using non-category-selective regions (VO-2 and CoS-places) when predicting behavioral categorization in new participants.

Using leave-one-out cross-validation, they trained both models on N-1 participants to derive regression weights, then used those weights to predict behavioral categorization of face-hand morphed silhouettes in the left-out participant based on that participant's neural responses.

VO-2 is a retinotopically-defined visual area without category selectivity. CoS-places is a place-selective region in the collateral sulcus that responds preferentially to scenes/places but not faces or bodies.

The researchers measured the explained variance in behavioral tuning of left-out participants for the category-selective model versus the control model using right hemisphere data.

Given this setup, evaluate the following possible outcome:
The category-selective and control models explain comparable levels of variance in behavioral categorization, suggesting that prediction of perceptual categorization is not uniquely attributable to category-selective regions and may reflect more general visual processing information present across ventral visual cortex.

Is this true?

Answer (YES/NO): NO